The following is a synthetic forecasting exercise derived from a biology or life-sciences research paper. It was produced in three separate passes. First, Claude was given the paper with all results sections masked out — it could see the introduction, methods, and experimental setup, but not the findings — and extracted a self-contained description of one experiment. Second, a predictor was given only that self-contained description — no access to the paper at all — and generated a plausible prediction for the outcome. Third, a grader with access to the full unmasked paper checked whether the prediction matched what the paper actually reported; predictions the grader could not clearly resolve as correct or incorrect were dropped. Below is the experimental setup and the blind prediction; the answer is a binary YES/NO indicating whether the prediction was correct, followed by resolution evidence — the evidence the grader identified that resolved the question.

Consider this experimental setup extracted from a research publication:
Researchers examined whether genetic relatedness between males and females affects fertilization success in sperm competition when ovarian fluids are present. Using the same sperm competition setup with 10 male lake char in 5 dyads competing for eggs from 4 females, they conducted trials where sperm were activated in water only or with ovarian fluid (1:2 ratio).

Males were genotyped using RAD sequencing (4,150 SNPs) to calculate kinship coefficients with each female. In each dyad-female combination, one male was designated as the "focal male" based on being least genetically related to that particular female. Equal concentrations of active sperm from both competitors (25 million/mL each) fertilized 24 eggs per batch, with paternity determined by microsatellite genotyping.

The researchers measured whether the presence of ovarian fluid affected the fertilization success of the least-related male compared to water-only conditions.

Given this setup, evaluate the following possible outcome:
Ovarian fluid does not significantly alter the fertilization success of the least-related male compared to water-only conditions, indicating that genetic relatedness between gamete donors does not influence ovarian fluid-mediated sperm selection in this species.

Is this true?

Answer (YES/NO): YES